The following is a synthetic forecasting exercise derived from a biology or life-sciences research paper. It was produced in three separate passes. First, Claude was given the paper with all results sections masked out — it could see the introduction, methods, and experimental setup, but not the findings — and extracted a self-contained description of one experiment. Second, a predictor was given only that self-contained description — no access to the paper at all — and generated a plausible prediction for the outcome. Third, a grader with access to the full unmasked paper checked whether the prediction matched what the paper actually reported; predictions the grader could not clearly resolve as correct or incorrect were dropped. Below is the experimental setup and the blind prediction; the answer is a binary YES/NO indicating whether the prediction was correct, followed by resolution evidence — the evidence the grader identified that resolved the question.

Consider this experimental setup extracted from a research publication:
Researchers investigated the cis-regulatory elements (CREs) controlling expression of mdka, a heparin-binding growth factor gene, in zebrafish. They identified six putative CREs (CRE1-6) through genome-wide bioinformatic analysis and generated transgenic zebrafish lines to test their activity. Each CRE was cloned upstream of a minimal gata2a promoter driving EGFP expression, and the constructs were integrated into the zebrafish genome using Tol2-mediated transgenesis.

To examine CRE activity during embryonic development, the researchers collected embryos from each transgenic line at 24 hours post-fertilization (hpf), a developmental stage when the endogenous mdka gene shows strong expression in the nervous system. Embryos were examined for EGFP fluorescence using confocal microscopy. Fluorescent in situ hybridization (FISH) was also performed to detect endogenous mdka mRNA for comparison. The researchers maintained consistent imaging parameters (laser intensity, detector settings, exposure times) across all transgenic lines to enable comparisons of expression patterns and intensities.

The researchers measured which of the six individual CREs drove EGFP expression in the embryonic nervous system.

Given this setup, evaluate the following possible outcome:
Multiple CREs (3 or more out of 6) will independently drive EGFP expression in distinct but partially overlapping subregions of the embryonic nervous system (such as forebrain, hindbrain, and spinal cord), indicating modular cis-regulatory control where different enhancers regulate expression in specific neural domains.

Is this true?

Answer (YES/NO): YES